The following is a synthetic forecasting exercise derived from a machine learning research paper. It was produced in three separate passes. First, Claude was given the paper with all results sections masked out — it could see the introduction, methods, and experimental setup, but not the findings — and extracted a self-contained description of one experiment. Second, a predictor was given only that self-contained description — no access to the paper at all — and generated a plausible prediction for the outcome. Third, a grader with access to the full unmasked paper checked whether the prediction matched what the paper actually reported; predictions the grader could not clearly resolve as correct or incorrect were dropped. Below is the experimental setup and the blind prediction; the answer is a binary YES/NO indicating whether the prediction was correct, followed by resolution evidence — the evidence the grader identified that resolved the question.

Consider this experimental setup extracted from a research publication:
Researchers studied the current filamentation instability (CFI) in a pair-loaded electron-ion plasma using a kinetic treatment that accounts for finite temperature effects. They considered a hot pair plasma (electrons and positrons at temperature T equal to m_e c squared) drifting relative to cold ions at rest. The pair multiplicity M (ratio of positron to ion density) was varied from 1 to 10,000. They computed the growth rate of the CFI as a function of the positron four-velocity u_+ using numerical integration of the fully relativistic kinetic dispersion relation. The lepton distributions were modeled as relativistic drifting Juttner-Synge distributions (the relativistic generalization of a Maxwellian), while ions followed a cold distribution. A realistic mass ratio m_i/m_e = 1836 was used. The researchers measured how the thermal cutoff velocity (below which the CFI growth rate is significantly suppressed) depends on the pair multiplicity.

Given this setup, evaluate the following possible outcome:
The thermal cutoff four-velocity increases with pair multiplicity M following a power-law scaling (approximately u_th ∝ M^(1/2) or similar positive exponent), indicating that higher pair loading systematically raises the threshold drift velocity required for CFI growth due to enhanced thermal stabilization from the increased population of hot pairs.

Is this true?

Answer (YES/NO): NO